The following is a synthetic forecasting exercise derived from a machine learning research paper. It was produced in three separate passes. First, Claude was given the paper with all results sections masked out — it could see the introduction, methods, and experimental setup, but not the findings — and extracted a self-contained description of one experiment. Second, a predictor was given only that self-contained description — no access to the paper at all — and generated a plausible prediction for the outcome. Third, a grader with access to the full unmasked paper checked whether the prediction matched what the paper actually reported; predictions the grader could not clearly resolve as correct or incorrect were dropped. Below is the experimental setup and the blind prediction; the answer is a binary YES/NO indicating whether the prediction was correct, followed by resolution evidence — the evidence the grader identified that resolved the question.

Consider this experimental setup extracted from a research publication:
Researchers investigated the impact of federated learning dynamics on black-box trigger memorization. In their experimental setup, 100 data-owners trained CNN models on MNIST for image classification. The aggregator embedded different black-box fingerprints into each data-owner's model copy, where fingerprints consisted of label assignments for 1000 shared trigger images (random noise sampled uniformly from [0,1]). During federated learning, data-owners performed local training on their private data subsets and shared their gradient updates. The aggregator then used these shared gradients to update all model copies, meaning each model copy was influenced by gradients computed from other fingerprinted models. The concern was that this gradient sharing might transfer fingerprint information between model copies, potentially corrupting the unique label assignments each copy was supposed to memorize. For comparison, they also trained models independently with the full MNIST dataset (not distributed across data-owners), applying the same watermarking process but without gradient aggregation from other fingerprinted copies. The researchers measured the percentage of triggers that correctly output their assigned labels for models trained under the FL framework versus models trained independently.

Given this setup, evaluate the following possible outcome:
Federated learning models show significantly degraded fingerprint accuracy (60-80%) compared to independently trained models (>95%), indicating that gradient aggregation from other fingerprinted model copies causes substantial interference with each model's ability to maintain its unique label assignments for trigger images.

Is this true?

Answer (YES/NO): NO